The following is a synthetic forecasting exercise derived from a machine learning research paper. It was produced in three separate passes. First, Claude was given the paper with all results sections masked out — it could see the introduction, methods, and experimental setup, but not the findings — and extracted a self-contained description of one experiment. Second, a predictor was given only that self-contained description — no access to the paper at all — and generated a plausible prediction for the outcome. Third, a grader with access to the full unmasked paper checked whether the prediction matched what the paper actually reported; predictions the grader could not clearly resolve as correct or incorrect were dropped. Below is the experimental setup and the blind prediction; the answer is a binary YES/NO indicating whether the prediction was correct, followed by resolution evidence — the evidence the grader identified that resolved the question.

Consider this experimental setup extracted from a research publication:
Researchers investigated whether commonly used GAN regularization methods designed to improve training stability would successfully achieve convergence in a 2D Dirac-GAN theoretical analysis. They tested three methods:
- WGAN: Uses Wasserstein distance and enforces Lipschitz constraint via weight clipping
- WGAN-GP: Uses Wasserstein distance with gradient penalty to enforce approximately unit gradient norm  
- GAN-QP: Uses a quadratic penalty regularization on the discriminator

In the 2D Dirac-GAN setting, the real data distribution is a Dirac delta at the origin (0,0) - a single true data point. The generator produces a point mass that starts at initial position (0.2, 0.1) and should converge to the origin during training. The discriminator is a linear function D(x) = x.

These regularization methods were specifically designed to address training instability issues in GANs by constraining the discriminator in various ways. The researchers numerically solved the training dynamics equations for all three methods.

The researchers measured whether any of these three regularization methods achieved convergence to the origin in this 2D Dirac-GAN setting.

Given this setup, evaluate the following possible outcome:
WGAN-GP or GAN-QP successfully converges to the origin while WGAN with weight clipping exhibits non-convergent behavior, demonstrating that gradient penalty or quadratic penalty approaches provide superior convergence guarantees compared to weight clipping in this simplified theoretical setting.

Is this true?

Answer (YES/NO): NO